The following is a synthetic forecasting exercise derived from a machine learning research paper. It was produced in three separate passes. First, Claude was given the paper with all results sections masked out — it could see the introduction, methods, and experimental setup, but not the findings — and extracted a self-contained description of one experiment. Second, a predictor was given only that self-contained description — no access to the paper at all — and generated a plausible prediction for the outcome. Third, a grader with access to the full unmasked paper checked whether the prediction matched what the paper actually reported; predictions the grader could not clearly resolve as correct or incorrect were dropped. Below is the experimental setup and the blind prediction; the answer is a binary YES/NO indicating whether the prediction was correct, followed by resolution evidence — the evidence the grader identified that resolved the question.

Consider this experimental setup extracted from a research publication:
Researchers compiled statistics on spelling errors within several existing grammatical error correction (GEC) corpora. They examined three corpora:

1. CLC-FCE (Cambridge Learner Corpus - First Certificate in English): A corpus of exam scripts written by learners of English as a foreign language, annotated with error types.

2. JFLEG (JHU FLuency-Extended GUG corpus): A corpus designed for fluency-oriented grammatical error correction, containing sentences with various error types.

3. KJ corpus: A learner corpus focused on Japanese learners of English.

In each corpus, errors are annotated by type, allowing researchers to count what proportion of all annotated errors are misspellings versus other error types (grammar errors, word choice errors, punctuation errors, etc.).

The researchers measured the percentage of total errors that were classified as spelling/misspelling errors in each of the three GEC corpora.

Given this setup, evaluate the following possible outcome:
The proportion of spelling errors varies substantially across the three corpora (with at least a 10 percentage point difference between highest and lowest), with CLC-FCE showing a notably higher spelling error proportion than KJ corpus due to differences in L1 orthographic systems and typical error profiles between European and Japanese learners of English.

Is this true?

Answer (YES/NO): NO